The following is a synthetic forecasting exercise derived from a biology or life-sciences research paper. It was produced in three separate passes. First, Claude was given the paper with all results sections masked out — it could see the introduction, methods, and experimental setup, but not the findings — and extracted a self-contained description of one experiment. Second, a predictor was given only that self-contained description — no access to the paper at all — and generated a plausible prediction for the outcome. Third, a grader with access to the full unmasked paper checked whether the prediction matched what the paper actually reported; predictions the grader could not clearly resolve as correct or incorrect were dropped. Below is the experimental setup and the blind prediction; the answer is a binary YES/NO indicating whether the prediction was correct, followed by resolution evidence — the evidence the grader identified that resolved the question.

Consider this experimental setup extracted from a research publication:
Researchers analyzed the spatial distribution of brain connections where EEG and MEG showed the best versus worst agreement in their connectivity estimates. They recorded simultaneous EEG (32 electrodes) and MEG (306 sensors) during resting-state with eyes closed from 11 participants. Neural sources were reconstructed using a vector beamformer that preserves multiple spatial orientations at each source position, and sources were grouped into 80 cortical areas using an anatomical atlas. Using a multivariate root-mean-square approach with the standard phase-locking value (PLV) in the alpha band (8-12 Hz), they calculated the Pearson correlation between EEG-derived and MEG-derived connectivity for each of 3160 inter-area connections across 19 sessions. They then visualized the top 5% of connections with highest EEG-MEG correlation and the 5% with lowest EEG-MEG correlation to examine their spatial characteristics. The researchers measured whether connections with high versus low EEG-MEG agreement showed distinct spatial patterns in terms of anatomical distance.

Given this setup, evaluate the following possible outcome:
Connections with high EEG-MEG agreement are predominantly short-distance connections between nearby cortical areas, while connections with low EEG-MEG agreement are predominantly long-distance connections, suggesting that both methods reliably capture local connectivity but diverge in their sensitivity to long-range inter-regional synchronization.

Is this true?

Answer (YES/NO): NO